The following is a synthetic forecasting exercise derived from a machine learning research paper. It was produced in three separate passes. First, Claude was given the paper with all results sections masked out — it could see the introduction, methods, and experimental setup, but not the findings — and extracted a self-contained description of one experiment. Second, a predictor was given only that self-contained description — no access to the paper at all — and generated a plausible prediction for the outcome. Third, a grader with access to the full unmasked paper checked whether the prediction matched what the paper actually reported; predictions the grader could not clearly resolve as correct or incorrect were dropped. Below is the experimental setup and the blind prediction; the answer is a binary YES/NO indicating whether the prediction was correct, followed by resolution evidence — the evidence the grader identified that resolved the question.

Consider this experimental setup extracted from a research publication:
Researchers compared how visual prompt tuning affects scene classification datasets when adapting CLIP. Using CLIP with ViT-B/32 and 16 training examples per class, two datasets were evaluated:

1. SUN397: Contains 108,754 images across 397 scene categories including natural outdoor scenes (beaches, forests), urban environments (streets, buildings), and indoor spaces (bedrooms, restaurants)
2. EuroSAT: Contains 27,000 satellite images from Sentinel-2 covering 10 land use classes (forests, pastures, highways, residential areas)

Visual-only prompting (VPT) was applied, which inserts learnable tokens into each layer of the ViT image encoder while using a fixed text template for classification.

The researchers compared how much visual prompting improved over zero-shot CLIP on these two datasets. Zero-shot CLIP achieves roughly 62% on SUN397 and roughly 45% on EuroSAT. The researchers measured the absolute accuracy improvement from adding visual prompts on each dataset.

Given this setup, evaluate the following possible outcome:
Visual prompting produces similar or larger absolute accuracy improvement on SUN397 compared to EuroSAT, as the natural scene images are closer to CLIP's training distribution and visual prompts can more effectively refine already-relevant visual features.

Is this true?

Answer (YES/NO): NO